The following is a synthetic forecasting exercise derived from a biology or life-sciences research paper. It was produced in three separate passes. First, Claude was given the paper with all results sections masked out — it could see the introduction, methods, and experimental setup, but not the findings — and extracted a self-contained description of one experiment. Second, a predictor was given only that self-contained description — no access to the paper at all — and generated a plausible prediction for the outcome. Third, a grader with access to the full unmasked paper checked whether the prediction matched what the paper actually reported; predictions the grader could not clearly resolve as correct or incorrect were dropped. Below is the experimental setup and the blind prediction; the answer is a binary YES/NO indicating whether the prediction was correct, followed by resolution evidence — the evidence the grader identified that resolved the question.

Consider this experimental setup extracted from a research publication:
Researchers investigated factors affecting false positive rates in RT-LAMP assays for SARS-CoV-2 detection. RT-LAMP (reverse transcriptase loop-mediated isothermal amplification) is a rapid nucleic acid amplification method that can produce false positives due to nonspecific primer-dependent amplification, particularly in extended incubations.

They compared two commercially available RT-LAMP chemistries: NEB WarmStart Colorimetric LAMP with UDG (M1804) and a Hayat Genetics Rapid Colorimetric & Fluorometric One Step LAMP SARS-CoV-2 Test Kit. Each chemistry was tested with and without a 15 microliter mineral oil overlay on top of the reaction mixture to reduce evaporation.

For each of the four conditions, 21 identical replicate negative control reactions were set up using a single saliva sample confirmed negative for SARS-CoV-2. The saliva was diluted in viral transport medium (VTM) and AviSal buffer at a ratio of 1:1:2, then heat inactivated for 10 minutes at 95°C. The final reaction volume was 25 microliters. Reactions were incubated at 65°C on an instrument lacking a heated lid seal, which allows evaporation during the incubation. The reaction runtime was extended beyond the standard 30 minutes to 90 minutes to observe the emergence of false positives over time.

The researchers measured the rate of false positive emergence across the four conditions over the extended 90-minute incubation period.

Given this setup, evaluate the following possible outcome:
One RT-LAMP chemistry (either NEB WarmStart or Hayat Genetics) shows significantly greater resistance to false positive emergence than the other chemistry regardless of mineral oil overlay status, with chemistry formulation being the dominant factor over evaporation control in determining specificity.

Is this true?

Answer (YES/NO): NO